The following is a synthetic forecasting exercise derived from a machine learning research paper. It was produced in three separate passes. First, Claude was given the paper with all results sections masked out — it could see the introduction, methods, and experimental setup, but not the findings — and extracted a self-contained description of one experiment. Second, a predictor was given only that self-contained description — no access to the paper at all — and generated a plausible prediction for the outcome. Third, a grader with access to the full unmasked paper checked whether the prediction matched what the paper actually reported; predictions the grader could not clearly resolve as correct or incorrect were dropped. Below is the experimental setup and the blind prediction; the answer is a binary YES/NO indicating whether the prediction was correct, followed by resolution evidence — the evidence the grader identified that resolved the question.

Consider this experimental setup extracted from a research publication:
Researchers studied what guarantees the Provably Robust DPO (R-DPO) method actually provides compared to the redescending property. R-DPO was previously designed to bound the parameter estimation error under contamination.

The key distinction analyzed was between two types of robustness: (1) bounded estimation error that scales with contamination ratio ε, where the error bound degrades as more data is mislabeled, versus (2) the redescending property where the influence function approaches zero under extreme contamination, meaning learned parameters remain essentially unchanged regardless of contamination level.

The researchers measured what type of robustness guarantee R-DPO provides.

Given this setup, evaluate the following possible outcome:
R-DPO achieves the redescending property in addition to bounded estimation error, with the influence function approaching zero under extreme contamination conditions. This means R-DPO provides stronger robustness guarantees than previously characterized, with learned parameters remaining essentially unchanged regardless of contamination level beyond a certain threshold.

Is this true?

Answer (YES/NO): NO